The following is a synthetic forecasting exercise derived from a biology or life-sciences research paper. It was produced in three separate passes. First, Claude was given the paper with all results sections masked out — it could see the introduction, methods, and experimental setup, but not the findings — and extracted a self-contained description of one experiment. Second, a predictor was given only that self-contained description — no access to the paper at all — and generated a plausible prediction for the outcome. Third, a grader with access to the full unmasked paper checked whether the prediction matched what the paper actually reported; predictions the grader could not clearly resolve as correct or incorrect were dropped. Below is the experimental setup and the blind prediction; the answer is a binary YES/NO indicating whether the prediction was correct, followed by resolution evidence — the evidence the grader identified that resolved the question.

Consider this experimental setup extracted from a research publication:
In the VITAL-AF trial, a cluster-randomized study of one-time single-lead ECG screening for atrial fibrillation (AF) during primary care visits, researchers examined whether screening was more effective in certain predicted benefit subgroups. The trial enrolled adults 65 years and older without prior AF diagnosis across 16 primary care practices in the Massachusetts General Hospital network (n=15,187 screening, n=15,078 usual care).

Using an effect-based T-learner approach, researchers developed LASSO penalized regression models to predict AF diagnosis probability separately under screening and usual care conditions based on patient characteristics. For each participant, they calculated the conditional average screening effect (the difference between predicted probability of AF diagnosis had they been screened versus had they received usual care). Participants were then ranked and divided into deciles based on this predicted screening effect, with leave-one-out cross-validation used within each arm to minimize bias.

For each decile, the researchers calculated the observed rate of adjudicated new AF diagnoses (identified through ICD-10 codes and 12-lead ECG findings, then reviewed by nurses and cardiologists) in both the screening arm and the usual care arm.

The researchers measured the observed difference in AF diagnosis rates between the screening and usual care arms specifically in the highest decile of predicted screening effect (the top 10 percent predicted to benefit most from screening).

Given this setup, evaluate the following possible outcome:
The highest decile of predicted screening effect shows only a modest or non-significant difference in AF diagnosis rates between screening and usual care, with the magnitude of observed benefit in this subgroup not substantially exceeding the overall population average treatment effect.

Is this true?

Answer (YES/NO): NO